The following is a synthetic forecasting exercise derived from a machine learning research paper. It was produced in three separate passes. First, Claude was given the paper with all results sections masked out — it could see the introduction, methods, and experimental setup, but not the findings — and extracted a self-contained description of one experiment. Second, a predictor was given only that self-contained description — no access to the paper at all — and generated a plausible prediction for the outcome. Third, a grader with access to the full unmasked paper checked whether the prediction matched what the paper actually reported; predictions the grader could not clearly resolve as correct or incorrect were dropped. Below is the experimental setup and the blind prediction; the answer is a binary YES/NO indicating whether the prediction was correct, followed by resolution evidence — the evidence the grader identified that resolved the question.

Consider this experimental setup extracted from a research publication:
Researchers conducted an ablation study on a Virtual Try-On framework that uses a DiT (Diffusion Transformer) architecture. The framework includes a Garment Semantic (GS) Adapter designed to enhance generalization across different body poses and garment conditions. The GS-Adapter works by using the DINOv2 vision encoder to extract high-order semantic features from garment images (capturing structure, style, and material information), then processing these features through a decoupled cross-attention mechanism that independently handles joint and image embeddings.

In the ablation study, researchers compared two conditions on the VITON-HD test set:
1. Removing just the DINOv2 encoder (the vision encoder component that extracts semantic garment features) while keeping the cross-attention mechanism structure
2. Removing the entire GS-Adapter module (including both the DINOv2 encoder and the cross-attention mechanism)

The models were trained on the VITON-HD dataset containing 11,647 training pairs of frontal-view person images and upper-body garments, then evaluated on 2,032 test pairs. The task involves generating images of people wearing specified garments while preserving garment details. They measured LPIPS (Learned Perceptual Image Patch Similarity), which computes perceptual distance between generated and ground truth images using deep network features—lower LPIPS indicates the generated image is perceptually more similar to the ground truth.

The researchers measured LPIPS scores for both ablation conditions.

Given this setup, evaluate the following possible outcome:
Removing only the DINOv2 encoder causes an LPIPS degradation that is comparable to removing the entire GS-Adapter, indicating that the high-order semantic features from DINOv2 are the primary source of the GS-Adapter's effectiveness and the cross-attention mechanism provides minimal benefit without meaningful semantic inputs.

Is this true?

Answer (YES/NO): NO